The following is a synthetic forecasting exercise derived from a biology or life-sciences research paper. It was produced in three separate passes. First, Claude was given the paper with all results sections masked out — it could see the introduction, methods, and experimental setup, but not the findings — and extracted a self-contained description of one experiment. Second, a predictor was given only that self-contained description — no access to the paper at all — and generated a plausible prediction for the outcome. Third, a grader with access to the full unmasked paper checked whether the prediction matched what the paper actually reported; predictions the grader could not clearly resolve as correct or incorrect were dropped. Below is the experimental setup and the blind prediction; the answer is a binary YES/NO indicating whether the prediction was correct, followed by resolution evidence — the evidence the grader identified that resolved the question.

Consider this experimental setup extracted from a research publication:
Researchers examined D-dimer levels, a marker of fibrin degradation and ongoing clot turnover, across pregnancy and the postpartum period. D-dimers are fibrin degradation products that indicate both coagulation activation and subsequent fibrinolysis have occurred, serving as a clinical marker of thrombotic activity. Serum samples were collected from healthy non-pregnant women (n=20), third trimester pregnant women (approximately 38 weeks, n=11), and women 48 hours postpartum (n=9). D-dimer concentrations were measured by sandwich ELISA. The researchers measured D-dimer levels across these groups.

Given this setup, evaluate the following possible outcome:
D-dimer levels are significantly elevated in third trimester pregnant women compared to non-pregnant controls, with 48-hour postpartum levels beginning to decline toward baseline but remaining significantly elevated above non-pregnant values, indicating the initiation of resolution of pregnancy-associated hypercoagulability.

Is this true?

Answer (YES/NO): NO